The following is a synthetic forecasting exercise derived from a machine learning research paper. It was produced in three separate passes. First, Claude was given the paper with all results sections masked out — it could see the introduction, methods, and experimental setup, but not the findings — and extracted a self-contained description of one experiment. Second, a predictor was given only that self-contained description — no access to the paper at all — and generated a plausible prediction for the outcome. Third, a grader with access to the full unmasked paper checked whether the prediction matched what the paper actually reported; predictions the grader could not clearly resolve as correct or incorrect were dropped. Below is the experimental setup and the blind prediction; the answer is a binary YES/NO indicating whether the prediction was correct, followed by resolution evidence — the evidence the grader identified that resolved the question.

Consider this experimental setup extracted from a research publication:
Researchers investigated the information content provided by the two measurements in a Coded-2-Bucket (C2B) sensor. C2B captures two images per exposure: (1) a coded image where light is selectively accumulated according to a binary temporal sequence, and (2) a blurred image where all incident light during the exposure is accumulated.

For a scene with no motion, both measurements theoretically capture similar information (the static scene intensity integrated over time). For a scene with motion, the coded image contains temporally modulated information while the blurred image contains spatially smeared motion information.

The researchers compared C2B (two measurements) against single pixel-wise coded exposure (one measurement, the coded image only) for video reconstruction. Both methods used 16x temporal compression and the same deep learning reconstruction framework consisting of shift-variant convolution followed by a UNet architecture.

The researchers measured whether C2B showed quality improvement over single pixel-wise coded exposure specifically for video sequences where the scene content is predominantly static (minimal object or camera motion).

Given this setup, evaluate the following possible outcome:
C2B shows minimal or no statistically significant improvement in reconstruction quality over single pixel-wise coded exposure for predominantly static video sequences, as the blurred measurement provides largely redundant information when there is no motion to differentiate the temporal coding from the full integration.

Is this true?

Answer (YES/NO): NO